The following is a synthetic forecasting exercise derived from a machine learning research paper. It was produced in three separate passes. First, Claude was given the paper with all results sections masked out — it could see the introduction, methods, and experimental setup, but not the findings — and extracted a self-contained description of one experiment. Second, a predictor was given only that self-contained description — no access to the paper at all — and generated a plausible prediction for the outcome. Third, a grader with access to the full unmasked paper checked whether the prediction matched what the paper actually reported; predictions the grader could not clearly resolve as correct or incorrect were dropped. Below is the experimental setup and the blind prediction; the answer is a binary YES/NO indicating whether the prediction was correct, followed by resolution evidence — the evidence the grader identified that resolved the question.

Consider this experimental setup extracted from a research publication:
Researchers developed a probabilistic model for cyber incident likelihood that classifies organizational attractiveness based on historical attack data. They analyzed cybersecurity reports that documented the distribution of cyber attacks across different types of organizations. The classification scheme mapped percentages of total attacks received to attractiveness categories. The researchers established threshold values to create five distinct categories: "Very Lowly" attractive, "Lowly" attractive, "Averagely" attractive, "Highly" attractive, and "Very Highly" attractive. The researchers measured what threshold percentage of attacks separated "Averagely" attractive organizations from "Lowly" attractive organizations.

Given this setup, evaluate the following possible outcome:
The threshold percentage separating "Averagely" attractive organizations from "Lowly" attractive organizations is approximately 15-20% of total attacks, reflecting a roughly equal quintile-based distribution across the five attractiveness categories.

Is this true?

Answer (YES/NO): NO